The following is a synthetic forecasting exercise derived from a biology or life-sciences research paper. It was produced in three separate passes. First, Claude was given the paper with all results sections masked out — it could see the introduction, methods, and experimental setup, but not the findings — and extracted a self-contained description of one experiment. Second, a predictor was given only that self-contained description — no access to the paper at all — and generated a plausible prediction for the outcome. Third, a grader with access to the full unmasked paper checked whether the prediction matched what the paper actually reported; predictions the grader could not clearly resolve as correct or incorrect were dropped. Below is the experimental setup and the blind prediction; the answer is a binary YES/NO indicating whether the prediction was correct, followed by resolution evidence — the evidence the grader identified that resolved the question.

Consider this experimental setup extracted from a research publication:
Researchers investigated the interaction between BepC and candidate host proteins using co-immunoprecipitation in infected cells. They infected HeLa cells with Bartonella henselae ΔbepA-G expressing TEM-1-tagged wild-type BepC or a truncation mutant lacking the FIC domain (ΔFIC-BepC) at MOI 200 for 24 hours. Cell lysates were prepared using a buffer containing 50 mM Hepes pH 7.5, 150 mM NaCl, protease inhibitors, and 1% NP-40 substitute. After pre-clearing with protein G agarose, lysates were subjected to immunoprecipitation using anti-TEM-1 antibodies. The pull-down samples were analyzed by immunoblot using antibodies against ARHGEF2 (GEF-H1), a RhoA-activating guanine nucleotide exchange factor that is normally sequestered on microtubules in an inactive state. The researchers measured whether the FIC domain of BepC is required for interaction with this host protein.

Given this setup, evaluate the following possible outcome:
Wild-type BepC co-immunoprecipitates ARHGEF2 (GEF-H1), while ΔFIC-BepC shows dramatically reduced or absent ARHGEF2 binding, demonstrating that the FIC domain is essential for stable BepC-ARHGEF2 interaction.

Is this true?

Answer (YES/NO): YES